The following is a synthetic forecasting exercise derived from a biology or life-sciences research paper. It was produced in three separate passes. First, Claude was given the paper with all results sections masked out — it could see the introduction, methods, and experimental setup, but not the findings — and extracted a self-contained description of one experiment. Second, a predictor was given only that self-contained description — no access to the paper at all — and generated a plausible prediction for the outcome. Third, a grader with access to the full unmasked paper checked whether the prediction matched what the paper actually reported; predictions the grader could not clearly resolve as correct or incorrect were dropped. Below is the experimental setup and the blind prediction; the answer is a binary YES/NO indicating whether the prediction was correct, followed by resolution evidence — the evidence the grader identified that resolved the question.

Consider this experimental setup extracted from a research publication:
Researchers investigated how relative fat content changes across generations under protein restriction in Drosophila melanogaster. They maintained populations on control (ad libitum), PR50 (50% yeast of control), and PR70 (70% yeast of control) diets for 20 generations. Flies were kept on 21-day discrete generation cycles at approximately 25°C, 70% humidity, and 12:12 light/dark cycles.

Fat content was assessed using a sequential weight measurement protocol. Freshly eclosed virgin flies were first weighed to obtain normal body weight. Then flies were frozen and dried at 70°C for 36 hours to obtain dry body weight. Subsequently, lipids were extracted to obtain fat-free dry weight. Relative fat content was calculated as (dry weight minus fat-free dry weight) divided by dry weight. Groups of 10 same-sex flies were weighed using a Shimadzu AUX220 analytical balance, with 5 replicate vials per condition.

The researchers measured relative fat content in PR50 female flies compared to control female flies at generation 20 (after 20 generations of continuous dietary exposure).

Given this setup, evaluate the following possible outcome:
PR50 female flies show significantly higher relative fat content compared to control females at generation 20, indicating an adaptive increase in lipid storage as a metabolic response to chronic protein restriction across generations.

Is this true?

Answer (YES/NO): NO